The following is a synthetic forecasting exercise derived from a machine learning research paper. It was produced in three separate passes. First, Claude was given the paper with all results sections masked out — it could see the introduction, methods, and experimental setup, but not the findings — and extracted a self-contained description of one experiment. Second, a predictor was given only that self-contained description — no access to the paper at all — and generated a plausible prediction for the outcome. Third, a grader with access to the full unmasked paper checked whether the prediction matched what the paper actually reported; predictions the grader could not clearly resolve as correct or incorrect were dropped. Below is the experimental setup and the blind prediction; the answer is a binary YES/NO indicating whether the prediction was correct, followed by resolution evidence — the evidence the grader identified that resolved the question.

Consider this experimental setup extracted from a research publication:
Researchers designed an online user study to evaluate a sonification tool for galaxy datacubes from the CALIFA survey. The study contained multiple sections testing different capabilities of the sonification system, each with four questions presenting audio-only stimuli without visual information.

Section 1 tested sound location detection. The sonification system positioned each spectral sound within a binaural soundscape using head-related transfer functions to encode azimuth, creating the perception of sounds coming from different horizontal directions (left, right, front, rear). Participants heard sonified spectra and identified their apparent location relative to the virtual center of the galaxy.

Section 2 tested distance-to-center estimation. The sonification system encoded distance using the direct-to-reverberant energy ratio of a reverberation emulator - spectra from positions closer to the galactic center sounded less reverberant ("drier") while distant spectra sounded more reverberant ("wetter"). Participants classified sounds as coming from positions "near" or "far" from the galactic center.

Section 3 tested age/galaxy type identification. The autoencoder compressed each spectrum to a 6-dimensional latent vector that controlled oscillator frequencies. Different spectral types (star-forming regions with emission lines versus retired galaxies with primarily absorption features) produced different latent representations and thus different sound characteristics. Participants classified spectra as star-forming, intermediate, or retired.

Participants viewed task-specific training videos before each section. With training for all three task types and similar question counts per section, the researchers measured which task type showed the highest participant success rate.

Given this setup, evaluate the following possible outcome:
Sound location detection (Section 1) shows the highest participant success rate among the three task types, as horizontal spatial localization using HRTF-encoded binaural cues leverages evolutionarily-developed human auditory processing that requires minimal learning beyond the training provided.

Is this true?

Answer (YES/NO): NO